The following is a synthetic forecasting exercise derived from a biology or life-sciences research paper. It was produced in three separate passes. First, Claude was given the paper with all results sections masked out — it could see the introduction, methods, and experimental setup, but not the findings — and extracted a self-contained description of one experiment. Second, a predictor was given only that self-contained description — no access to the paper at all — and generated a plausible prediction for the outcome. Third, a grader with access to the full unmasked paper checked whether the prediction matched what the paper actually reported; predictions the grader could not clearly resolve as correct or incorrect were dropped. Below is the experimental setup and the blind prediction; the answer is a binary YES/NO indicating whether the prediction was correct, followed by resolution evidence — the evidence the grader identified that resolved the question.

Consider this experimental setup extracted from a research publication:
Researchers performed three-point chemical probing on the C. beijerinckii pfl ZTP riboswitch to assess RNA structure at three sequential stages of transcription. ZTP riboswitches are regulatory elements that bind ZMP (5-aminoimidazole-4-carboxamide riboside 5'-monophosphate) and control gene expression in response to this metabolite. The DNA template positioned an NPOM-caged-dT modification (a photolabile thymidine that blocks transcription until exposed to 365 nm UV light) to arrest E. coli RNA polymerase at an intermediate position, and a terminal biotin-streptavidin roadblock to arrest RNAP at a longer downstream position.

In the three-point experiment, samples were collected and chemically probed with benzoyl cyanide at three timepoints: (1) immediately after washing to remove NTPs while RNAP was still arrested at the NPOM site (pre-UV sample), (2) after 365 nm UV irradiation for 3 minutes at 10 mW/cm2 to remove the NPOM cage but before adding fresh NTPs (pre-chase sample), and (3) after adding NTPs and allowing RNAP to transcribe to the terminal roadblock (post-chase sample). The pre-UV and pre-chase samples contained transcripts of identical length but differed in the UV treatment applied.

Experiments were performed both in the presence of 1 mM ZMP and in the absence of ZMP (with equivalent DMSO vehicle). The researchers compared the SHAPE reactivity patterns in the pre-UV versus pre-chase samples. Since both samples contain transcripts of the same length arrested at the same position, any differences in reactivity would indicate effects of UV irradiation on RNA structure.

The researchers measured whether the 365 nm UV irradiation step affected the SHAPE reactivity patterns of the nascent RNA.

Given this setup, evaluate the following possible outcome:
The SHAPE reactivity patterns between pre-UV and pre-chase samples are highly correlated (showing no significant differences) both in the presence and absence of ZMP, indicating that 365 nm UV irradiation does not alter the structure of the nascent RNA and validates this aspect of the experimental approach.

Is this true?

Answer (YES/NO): NO